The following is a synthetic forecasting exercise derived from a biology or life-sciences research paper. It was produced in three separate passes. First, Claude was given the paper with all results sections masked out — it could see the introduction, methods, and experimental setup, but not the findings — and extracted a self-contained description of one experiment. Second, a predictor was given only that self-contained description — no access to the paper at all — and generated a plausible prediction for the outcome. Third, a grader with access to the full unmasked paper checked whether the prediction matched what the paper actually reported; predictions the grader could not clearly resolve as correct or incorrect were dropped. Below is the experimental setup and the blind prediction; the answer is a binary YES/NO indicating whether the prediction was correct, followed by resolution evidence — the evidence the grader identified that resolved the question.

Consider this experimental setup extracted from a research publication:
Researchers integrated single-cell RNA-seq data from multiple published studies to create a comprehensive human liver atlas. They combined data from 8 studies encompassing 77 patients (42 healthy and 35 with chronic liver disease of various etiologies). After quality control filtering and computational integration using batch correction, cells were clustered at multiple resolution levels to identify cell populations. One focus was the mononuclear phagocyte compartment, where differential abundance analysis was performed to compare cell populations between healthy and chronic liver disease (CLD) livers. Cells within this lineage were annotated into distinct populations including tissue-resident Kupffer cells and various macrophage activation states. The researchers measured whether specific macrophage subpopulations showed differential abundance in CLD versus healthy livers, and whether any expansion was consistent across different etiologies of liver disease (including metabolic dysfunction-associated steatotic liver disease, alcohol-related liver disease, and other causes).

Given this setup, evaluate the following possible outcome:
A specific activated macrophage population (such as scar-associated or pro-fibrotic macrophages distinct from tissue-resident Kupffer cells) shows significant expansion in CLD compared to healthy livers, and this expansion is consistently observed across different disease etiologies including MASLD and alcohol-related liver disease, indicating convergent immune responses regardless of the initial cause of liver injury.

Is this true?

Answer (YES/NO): YES